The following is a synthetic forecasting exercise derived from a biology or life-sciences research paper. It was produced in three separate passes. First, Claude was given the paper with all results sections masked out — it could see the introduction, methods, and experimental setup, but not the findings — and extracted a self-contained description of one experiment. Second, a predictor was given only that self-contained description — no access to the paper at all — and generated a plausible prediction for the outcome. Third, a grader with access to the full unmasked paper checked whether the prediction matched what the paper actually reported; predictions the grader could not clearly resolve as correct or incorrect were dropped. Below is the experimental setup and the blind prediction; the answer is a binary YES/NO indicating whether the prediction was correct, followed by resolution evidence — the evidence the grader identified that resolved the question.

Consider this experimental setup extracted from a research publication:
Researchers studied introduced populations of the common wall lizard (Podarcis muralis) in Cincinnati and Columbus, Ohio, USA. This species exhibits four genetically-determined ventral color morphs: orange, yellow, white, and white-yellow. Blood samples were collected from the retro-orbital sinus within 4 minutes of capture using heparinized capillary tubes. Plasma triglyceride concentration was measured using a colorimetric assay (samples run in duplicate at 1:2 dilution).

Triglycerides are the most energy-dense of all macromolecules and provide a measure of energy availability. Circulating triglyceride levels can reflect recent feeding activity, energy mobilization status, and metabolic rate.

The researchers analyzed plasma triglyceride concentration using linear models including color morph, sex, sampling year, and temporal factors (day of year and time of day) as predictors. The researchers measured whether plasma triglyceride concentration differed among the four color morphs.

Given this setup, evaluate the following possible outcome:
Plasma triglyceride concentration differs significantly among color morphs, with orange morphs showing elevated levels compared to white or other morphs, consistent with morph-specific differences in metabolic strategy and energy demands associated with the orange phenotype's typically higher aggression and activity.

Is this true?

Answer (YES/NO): NO